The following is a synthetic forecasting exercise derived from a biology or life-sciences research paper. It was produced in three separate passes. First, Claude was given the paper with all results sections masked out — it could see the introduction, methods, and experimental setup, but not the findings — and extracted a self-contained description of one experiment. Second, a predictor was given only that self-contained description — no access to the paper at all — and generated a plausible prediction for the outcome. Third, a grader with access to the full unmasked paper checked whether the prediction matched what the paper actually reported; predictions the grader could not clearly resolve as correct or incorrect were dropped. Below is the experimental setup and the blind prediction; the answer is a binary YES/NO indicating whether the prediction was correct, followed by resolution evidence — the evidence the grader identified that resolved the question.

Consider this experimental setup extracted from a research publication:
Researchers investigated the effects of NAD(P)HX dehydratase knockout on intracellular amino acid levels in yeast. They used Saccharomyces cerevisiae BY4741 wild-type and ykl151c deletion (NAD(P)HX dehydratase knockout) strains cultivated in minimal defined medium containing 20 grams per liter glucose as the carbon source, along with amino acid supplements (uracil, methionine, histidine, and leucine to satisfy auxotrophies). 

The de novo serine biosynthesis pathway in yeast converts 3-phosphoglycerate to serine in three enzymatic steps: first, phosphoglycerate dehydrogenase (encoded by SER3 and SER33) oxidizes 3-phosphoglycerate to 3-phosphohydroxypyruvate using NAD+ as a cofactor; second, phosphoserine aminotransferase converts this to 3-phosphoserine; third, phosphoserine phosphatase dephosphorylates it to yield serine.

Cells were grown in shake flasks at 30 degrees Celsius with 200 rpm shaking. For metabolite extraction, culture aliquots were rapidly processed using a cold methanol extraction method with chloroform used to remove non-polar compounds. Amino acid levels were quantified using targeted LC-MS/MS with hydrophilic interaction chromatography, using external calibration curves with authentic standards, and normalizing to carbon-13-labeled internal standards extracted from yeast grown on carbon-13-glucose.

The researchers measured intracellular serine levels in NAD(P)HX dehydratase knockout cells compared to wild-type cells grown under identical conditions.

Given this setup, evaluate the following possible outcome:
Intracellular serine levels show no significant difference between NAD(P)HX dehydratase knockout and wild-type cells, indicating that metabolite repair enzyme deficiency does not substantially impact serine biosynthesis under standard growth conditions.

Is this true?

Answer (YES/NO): NO